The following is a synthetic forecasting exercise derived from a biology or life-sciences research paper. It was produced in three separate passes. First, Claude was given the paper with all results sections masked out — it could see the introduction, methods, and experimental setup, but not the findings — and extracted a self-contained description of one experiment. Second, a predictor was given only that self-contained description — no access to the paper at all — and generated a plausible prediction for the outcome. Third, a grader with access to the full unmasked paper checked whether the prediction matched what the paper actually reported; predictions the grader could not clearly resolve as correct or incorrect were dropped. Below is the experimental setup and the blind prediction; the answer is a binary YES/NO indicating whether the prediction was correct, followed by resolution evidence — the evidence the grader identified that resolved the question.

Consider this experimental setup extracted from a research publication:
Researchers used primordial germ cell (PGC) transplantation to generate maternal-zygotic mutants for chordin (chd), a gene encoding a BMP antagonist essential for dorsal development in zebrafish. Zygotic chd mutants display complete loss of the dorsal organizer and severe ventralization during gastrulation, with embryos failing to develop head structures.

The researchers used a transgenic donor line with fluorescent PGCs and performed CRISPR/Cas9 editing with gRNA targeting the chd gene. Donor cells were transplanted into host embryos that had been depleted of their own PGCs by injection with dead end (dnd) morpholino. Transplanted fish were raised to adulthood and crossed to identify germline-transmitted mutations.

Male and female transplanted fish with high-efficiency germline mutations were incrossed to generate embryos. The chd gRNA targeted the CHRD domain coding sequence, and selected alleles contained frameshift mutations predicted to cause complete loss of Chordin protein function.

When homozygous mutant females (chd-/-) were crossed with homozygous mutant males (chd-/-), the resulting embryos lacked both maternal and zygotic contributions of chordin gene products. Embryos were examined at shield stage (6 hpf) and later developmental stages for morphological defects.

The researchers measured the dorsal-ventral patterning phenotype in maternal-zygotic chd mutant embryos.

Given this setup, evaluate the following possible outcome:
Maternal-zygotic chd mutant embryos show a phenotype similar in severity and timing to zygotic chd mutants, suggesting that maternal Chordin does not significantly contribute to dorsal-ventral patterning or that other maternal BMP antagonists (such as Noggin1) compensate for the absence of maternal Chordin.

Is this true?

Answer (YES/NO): NO